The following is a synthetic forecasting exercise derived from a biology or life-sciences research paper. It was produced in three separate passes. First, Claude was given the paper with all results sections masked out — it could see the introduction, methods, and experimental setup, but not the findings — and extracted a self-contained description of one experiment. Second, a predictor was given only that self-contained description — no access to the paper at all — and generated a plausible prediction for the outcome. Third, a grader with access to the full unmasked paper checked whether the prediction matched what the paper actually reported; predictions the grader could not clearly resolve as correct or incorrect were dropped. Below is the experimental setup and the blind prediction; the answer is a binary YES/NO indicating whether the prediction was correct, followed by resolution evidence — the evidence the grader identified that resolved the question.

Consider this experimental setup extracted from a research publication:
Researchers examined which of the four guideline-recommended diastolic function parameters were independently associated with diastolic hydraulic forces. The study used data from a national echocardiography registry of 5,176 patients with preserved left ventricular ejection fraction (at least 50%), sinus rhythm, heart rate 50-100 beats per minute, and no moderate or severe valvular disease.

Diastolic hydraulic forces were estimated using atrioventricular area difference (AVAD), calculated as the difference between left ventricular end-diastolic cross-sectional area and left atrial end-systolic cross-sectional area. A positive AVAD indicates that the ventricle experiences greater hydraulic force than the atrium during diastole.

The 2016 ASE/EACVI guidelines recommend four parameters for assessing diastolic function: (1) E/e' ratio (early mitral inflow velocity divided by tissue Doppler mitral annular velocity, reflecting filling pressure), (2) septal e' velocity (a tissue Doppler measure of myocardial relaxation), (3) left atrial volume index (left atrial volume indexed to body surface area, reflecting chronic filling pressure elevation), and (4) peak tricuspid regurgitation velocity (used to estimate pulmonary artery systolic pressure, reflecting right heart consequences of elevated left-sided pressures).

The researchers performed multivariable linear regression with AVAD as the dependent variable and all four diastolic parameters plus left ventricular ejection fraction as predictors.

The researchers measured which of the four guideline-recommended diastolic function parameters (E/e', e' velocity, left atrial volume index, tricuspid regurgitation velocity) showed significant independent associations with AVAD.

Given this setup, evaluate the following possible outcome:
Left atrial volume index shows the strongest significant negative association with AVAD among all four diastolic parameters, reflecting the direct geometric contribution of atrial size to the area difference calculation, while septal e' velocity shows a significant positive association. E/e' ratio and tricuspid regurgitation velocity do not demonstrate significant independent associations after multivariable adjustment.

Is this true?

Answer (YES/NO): NO